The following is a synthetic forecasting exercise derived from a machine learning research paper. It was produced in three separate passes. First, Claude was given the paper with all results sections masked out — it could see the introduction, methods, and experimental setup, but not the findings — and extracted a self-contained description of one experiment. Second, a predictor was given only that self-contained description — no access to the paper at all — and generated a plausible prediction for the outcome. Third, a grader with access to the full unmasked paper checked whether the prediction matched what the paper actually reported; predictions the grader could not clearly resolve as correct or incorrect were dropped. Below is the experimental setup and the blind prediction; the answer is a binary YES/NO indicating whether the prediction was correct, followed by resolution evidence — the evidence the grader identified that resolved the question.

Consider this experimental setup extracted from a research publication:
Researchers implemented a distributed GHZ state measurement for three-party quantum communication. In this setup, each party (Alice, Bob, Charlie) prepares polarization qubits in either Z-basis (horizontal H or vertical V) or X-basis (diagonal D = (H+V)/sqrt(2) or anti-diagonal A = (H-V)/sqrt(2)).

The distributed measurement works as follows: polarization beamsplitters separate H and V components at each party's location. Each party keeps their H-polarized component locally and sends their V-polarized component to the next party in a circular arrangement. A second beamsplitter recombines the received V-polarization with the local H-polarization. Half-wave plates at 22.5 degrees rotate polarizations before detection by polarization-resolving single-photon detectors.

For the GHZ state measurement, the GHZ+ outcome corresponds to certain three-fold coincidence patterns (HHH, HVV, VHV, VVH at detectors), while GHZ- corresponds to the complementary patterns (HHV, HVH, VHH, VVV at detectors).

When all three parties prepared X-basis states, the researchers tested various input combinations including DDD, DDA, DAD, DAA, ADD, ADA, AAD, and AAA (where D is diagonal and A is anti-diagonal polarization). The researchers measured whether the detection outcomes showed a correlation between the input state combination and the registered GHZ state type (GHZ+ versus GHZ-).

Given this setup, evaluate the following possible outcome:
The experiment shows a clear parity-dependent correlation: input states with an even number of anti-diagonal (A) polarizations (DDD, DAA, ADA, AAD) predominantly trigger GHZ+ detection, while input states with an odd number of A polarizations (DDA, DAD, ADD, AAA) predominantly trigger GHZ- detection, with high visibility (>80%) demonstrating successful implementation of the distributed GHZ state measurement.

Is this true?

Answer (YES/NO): NO